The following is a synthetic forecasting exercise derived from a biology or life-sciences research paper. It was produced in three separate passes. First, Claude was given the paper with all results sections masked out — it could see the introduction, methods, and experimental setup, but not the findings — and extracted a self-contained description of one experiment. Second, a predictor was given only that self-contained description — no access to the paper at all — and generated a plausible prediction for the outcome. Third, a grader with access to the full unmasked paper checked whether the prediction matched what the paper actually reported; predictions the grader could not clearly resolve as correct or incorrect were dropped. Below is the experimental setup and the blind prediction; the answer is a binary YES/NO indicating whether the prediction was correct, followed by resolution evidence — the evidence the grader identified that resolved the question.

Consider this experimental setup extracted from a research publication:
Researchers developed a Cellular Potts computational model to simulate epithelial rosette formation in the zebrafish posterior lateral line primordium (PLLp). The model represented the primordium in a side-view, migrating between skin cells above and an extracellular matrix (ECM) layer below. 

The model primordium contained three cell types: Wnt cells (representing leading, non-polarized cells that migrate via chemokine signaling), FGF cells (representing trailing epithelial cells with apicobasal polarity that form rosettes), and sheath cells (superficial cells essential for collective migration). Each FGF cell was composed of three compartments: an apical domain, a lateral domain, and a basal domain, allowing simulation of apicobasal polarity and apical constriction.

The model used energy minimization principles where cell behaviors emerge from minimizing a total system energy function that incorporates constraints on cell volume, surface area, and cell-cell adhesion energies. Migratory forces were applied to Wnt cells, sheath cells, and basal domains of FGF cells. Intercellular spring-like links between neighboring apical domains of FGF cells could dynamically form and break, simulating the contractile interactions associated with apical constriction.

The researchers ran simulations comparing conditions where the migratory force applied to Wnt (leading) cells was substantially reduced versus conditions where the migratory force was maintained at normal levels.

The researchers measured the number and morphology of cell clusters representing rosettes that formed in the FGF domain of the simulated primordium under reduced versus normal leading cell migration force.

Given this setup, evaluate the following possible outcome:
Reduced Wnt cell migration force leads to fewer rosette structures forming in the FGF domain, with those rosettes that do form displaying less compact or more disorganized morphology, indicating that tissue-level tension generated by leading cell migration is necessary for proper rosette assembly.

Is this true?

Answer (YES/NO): NO